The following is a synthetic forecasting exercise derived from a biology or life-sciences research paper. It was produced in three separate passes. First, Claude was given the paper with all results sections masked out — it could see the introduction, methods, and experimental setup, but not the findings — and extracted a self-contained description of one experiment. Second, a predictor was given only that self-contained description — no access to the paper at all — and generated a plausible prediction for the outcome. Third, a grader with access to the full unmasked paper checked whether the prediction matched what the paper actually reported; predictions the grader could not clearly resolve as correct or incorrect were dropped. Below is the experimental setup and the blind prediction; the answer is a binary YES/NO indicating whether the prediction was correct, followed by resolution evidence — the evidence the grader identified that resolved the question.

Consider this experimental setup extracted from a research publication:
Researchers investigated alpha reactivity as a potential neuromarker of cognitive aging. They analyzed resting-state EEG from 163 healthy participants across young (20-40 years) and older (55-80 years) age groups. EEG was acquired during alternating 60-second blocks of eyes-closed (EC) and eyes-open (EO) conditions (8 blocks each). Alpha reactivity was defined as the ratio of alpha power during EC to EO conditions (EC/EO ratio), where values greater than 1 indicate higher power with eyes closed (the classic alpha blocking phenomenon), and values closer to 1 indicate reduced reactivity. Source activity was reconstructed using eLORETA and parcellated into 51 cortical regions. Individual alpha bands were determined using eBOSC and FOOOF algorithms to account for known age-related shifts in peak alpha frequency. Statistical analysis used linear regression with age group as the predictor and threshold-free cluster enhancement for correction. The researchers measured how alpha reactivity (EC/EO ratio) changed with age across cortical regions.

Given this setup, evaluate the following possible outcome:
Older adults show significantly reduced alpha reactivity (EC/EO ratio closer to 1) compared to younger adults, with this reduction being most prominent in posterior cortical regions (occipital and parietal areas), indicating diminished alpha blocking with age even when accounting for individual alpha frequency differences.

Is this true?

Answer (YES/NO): NO